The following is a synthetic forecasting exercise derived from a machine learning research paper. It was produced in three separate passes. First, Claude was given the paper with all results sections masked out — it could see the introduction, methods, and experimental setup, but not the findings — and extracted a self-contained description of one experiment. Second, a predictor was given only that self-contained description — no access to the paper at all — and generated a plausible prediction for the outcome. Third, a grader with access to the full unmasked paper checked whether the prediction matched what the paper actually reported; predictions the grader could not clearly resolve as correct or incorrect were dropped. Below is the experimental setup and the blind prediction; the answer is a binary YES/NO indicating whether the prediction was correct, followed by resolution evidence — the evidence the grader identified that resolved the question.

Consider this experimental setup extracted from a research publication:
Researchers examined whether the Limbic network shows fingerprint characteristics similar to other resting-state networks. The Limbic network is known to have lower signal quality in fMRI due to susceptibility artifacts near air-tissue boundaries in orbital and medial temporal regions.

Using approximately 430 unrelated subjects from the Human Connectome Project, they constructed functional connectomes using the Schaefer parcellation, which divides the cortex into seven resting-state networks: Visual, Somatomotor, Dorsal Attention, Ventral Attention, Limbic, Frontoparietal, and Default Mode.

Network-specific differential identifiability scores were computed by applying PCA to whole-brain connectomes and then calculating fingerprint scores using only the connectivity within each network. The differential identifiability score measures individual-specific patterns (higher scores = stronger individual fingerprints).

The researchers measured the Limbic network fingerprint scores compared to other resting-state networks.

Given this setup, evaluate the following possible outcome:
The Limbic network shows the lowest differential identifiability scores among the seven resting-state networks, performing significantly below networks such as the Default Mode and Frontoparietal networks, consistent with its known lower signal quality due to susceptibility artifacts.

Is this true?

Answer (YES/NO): NO